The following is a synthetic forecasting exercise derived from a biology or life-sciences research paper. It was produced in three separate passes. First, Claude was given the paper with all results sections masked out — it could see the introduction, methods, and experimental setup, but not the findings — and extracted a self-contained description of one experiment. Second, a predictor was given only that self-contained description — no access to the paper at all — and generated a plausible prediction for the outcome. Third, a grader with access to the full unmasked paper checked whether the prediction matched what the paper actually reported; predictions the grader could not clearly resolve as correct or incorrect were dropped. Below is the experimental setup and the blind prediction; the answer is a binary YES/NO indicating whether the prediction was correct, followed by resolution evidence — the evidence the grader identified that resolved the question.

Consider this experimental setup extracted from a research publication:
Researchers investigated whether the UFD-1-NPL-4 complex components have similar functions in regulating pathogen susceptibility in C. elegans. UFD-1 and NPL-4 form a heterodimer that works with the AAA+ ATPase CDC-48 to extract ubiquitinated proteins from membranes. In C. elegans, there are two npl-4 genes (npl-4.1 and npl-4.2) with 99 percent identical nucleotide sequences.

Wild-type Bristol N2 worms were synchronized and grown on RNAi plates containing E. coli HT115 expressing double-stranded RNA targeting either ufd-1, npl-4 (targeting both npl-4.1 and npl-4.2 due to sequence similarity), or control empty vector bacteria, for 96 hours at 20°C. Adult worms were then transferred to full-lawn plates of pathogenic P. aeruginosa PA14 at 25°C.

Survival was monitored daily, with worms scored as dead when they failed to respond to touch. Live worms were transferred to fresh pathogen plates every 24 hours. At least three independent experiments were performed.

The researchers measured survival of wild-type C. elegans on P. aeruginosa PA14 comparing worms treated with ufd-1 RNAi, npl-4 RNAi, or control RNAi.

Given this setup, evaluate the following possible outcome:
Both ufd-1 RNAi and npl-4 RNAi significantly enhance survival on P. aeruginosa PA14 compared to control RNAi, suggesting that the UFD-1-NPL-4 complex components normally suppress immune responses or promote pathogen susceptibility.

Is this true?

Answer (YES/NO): NO